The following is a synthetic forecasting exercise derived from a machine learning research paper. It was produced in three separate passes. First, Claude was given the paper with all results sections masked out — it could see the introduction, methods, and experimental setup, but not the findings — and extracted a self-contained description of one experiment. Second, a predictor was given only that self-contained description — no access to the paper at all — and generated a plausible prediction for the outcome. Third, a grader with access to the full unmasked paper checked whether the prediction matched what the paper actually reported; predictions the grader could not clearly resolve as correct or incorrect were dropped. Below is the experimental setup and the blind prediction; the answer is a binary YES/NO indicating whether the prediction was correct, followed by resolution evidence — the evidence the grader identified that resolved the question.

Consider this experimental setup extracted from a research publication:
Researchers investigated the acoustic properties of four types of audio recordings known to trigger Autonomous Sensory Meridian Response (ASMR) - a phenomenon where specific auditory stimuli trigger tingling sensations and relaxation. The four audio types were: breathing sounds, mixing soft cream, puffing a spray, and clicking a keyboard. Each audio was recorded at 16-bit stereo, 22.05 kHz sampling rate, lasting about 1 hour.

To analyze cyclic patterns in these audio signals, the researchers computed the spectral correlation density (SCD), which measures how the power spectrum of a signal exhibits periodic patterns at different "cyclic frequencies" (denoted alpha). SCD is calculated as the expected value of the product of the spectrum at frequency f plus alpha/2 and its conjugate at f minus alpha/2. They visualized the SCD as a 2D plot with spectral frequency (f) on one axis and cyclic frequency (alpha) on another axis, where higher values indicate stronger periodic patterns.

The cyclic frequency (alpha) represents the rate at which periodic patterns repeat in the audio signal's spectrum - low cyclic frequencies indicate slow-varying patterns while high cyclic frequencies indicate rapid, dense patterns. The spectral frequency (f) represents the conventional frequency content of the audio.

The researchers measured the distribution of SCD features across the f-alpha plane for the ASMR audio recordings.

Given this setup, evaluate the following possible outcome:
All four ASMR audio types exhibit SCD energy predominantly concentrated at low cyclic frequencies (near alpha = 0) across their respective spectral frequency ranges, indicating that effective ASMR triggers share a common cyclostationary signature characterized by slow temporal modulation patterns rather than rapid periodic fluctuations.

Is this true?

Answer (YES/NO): YES